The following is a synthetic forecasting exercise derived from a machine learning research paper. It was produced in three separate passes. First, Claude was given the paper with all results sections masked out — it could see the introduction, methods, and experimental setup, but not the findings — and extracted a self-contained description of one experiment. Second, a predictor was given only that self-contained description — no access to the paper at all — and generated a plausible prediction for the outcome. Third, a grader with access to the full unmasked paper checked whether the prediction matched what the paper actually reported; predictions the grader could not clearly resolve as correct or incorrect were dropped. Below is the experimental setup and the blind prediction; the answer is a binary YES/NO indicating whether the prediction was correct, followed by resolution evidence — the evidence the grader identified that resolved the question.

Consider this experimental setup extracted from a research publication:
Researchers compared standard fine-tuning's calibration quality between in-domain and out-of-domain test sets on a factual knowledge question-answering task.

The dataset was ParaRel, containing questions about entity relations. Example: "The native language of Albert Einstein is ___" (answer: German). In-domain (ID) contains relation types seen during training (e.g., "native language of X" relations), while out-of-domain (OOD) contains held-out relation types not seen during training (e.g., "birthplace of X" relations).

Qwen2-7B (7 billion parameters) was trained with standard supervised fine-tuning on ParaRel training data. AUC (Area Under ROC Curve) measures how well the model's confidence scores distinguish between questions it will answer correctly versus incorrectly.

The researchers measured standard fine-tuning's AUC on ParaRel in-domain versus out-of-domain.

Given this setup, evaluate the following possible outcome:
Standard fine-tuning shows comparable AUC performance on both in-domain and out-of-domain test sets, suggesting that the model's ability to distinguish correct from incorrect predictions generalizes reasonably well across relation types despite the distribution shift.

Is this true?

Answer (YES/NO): YES